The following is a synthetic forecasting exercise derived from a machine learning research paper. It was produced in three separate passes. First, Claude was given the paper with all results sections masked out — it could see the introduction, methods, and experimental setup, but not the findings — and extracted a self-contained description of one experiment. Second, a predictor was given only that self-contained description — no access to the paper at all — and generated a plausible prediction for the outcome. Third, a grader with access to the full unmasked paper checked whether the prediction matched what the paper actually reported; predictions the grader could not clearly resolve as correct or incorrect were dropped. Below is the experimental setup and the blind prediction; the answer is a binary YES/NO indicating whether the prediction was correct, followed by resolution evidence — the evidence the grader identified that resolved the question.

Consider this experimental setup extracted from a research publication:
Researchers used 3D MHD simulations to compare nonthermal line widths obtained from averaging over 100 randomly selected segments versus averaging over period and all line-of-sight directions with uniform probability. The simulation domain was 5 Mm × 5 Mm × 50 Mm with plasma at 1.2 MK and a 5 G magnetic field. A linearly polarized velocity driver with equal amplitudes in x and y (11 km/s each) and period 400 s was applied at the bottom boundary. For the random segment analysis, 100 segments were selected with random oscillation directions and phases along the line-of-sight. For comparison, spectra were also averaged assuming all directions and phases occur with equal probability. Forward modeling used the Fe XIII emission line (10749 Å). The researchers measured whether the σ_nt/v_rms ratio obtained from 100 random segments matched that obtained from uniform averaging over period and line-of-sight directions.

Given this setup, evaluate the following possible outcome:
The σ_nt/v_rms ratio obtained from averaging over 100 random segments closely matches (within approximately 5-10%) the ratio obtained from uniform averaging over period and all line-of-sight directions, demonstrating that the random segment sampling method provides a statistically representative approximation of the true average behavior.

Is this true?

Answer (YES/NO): YES